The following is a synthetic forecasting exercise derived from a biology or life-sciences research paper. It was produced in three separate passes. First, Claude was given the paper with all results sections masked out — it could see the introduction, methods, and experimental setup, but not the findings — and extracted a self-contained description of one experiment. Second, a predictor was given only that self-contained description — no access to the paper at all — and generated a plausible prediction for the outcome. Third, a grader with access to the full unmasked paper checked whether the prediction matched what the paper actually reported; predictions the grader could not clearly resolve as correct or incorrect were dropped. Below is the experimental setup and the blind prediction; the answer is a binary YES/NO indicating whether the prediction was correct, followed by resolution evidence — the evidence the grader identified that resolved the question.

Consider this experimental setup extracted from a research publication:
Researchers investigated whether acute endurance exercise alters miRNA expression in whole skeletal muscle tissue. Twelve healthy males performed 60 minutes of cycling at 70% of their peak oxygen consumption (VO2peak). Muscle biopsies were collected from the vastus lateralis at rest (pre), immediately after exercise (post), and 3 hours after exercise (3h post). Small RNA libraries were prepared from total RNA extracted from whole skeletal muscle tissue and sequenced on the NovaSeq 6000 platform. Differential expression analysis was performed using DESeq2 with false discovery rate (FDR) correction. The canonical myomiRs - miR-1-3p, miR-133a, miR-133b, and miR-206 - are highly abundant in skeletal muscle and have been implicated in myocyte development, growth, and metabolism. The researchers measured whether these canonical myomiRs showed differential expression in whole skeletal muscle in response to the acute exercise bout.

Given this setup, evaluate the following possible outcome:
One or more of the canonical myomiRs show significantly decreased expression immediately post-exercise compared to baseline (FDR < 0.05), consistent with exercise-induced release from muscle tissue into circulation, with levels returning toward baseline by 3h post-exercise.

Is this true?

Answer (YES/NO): NO